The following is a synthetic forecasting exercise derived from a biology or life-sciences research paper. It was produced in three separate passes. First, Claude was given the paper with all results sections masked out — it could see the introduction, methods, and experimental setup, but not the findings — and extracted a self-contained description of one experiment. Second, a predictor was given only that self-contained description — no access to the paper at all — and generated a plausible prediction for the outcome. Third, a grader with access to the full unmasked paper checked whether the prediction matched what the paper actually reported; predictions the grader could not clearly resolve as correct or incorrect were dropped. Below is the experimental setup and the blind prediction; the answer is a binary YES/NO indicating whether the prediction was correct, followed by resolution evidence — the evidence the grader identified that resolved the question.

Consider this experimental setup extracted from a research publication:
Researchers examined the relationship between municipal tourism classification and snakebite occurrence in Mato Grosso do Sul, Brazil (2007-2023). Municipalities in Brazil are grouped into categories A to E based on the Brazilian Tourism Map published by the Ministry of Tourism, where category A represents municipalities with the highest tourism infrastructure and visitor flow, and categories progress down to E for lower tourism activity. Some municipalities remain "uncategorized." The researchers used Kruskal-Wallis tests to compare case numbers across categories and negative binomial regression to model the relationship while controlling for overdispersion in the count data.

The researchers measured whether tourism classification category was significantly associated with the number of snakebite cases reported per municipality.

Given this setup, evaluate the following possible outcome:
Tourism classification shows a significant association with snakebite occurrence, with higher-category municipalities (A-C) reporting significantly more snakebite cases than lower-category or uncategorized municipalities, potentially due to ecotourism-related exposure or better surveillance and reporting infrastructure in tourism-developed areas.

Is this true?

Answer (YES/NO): YES